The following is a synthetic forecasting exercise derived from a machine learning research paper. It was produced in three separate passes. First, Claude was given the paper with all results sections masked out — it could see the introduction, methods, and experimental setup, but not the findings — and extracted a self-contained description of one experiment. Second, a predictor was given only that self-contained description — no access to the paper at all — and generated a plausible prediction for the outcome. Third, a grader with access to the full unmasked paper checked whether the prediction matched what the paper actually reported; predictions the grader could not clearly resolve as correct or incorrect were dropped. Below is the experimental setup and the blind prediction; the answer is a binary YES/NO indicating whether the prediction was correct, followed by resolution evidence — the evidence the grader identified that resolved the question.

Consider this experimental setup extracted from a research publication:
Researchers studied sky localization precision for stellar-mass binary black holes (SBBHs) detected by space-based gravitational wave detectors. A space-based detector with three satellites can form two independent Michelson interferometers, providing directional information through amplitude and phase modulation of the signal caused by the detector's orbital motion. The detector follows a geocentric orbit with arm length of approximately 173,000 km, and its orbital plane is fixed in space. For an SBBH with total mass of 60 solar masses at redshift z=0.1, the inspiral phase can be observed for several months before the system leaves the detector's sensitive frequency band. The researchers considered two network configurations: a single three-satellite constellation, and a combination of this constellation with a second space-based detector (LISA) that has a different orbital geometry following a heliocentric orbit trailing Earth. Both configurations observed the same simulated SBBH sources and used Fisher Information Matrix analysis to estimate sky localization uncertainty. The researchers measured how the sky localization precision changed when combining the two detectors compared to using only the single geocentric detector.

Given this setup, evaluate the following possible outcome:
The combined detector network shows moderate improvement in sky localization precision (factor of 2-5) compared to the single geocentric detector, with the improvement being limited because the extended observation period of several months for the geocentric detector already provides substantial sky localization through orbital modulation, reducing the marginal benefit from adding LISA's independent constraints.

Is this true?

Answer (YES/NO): NO